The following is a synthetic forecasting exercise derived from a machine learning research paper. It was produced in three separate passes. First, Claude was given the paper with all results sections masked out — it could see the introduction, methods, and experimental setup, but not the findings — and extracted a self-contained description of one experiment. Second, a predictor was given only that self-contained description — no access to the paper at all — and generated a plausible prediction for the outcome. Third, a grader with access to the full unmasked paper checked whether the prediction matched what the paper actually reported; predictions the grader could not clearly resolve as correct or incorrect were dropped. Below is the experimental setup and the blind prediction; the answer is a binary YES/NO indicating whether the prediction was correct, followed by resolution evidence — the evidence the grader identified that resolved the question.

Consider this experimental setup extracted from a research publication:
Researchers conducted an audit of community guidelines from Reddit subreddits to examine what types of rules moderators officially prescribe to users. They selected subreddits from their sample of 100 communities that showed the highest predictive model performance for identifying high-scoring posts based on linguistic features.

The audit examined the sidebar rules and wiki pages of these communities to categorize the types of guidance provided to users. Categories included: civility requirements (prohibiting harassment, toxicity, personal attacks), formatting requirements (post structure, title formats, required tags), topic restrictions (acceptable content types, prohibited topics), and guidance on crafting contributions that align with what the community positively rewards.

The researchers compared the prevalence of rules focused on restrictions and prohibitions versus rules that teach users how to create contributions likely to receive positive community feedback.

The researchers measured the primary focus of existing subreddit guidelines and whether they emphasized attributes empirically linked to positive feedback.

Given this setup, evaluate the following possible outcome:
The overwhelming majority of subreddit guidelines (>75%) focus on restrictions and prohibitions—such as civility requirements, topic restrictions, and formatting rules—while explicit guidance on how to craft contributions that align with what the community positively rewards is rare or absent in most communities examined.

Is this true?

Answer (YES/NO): YES